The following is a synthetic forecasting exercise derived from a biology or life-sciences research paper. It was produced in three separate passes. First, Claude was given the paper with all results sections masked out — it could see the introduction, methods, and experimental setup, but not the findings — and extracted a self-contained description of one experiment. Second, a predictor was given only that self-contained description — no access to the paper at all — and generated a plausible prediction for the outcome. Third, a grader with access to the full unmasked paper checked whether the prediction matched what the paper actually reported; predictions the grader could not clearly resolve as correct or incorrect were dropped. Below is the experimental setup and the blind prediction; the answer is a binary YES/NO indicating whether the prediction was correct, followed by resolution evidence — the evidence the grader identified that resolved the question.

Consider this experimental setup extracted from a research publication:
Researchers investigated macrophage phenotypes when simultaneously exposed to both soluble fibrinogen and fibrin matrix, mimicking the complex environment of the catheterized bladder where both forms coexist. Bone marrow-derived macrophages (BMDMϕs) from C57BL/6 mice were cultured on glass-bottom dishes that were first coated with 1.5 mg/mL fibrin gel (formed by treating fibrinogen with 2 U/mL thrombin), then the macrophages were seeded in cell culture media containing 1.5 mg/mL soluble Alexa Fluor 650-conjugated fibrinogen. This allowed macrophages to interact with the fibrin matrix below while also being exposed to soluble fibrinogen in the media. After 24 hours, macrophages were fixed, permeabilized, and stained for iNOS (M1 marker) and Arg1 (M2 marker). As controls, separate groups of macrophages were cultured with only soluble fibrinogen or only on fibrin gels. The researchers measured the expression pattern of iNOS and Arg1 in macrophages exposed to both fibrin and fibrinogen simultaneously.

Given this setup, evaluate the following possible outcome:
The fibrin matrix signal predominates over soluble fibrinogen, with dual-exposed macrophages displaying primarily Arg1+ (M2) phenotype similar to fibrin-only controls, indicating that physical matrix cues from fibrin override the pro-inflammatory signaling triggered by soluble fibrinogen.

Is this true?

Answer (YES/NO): YES